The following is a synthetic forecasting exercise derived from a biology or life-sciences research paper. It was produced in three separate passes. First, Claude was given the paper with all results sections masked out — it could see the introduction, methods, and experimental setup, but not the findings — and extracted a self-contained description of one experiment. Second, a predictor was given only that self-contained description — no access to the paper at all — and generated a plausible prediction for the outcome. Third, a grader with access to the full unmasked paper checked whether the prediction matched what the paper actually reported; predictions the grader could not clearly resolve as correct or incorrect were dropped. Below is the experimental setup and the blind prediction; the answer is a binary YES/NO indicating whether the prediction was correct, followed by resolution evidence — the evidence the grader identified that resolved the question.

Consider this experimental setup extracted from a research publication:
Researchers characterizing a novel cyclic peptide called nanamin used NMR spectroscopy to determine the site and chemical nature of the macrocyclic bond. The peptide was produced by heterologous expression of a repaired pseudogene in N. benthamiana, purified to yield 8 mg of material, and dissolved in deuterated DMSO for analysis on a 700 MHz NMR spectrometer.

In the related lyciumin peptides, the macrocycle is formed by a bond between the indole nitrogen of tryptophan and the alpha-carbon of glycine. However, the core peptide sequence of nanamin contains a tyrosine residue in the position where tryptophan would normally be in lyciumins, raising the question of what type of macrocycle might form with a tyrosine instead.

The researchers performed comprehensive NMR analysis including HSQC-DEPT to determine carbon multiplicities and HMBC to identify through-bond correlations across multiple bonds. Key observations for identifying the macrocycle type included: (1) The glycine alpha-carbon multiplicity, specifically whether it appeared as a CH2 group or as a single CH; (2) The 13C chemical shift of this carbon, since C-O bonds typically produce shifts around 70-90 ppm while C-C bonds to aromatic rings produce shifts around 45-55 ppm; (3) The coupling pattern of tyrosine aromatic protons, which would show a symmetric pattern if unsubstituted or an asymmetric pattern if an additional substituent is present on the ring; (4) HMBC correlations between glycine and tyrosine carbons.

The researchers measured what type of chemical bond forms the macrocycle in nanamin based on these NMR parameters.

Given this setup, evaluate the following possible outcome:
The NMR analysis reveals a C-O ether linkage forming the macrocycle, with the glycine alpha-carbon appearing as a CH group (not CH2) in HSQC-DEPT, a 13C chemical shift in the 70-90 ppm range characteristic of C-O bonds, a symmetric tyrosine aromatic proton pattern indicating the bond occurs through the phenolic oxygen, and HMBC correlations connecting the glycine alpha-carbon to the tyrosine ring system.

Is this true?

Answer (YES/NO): NO